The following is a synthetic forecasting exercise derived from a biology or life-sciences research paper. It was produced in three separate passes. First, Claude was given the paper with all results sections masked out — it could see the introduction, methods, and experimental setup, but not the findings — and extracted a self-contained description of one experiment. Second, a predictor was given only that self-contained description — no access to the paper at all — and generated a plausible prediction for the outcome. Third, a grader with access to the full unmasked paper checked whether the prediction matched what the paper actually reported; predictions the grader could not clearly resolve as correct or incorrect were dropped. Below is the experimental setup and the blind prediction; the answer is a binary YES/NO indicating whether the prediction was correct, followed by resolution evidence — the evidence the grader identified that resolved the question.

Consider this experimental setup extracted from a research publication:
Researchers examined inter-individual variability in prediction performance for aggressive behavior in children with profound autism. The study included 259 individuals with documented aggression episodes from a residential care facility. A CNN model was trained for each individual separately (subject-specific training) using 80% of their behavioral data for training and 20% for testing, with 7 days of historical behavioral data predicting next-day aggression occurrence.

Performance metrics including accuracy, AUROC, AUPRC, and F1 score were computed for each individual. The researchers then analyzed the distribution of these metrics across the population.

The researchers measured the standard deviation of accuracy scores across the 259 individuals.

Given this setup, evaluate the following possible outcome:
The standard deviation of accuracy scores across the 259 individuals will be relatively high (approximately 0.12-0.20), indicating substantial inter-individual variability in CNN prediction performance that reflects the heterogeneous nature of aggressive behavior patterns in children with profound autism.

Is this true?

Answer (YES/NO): YES